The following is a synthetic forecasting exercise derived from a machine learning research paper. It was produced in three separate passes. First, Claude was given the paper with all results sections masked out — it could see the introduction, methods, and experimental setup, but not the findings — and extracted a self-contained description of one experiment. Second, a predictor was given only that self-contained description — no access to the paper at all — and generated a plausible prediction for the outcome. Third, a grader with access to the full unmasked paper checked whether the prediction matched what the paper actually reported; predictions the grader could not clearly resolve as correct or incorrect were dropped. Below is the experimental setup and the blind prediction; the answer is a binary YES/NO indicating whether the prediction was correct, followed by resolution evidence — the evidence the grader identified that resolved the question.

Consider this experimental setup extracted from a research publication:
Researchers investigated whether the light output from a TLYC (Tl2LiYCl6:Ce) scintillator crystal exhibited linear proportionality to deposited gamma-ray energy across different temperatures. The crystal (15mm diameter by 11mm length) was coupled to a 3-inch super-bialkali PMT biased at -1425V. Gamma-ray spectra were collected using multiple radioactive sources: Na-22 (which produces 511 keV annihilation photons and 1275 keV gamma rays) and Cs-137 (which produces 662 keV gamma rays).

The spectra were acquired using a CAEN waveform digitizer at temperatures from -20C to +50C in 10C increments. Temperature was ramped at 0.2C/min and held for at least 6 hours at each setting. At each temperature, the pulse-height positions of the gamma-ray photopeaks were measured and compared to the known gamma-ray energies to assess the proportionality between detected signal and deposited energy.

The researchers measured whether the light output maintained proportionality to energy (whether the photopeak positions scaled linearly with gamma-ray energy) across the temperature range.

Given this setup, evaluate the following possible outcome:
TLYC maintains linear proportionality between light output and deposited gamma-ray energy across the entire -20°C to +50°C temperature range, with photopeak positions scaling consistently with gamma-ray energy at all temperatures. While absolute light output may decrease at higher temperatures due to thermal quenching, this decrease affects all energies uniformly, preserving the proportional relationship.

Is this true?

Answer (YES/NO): YES